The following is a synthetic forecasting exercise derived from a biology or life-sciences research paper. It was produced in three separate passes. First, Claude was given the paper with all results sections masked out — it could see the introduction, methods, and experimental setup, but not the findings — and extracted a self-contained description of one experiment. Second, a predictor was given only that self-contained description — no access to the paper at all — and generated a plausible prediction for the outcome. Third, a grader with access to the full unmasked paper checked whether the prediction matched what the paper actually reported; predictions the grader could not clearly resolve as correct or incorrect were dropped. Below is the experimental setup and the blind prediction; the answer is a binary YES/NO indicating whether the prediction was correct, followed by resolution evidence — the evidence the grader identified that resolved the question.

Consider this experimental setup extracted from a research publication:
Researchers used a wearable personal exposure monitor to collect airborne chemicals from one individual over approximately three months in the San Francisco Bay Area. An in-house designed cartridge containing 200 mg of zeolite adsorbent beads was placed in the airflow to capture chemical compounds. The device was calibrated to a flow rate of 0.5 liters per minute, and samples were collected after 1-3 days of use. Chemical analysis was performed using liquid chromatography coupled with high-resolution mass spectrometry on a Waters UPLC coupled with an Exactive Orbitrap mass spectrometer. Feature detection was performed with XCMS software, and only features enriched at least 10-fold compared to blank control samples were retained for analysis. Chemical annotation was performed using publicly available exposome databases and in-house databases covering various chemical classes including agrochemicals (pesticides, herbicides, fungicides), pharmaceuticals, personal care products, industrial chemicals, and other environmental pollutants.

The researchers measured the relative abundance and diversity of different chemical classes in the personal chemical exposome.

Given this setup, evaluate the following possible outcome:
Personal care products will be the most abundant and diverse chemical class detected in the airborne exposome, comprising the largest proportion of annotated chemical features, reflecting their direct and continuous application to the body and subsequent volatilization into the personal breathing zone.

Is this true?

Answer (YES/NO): NO